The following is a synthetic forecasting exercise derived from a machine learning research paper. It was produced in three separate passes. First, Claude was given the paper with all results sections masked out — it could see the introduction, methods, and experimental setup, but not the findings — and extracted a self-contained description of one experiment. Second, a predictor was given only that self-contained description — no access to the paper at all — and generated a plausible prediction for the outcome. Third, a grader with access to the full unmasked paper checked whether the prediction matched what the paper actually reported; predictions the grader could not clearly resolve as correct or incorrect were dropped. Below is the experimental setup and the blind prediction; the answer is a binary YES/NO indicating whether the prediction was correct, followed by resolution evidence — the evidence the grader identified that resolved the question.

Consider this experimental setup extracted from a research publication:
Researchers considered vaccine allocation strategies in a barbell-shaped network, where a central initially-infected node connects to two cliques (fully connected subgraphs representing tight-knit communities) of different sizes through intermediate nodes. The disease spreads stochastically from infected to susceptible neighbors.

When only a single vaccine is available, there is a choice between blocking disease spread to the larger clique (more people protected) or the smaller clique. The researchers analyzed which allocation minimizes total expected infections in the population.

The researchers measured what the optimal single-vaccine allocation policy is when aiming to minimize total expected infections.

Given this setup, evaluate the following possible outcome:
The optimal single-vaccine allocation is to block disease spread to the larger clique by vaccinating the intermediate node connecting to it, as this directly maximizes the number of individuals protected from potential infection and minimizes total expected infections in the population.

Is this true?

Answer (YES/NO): YES